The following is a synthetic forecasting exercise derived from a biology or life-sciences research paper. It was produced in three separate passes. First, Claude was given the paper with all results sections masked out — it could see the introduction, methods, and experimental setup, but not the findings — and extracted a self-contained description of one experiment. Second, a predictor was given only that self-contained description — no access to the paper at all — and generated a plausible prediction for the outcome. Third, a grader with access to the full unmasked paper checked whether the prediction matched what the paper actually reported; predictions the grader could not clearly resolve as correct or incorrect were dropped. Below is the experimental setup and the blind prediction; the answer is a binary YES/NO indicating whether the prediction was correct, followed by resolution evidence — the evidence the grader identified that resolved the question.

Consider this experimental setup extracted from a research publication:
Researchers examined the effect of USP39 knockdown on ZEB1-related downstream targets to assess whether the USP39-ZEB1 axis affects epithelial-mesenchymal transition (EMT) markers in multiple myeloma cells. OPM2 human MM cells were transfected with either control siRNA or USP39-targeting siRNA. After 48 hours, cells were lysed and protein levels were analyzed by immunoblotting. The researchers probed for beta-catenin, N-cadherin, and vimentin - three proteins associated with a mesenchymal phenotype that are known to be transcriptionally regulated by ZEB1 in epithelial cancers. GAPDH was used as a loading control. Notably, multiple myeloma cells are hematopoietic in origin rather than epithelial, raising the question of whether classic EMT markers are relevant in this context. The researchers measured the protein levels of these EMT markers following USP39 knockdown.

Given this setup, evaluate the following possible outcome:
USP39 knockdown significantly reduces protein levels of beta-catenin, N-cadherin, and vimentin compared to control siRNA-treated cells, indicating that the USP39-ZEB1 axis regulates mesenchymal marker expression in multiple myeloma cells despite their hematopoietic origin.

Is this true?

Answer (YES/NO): NO